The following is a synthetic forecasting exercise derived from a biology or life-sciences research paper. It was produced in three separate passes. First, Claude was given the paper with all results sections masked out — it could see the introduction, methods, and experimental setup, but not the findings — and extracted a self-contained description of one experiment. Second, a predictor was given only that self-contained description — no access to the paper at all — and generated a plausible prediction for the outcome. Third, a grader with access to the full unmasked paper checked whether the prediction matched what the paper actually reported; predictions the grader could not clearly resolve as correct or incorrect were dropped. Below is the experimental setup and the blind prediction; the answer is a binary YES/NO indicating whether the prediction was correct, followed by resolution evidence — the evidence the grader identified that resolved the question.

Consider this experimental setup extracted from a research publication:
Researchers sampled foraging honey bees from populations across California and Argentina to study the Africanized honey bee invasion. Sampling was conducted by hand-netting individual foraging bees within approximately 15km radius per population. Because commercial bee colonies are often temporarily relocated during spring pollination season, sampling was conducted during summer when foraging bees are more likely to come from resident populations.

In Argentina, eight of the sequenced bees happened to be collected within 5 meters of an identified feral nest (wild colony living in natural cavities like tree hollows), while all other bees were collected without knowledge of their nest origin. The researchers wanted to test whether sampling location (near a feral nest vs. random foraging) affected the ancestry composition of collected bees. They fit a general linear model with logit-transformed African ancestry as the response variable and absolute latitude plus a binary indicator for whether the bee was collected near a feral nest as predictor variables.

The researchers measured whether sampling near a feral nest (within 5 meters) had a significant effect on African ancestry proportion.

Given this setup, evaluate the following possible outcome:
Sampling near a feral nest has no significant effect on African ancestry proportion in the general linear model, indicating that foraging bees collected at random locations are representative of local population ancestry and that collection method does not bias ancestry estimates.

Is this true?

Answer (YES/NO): YES